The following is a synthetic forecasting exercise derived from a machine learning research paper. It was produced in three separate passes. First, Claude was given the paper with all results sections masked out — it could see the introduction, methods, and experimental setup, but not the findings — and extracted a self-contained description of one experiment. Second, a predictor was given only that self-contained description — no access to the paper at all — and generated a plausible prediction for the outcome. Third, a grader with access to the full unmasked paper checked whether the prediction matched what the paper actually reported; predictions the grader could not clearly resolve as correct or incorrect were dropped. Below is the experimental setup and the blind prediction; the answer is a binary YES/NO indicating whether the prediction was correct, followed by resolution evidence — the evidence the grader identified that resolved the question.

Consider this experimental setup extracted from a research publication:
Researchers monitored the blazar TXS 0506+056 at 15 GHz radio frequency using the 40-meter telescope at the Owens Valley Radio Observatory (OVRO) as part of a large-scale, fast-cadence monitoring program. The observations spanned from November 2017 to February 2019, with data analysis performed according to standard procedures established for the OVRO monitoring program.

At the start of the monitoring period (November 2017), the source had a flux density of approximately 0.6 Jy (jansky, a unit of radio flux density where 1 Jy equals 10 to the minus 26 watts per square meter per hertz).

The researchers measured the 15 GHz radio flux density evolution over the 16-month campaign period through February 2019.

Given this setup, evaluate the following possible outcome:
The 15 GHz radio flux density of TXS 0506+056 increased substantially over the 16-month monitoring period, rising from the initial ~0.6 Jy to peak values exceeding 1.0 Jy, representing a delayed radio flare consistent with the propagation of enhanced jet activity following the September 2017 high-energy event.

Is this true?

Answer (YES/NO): NO